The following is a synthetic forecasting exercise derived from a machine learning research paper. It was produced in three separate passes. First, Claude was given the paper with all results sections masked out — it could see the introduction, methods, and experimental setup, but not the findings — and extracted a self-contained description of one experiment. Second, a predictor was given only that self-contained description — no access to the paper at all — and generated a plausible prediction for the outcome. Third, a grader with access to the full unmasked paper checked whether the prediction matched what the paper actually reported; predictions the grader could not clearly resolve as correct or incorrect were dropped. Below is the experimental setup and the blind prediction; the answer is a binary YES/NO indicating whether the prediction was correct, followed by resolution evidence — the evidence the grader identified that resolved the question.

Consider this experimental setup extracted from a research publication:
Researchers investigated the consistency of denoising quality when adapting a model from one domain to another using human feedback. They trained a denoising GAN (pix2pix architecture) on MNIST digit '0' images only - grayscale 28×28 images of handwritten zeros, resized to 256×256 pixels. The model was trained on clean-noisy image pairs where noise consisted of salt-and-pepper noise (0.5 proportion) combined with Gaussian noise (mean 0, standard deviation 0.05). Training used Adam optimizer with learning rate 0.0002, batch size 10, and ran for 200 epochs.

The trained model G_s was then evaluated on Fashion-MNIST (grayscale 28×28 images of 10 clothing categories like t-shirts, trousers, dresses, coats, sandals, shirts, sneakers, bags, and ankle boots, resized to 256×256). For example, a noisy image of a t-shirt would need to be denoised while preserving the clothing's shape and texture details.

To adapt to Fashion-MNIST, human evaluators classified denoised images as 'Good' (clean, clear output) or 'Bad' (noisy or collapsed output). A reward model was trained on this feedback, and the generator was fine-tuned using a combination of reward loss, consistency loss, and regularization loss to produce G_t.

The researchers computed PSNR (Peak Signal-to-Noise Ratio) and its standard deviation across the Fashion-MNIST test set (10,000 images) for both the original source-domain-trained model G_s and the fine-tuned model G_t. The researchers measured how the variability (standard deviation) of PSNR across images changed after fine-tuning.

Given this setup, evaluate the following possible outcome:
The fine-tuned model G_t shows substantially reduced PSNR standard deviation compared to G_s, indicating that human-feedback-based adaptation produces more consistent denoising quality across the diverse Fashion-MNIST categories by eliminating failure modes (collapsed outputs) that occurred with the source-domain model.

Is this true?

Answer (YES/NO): YES